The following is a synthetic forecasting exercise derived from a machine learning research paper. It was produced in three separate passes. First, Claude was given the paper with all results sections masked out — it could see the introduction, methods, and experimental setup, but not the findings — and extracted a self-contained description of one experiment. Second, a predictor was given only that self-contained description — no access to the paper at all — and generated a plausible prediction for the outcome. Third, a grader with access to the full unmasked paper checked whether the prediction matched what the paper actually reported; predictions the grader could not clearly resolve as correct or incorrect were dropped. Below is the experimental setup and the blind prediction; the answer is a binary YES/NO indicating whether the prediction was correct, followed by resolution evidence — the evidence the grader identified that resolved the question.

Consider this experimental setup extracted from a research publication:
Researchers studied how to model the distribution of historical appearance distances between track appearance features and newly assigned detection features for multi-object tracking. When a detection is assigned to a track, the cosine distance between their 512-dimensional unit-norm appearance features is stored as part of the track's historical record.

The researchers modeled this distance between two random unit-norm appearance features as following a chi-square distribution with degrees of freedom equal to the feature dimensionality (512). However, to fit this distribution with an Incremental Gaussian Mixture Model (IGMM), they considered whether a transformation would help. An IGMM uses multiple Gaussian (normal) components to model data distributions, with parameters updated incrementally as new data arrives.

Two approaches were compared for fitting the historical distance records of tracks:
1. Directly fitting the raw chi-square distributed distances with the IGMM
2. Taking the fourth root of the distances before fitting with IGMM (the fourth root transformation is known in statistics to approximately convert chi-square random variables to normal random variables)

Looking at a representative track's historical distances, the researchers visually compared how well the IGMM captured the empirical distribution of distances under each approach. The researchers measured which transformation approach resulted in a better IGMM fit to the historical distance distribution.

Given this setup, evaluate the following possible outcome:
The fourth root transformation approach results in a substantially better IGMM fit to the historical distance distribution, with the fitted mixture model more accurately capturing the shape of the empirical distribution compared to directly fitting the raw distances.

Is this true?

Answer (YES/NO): YES